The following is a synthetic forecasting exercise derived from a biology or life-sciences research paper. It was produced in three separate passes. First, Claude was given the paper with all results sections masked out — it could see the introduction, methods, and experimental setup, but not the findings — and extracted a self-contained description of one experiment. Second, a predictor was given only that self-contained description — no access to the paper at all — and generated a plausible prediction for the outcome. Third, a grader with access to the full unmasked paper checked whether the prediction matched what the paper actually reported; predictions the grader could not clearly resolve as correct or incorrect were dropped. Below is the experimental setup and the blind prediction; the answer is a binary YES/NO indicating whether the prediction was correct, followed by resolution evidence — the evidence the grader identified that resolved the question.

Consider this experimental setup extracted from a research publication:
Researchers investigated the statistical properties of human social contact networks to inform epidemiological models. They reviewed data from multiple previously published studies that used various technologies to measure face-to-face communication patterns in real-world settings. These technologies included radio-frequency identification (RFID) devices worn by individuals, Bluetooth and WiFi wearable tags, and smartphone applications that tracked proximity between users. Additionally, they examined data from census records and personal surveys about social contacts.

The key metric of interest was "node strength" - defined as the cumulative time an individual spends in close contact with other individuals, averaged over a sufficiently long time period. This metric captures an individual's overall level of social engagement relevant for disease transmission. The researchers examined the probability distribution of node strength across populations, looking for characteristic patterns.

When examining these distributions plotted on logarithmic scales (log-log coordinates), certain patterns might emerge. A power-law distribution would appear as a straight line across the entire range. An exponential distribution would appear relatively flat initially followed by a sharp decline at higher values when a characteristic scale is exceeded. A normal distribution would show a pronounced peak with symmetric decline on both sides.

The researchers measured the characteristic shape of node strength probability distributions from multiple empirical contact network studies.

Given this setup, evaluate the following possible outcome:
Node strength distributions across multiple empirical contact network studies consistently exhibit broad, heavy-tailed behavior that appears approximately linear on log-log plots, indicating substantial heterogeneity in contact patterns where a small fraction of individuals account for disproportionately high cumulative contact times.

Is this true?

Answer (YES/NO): NO